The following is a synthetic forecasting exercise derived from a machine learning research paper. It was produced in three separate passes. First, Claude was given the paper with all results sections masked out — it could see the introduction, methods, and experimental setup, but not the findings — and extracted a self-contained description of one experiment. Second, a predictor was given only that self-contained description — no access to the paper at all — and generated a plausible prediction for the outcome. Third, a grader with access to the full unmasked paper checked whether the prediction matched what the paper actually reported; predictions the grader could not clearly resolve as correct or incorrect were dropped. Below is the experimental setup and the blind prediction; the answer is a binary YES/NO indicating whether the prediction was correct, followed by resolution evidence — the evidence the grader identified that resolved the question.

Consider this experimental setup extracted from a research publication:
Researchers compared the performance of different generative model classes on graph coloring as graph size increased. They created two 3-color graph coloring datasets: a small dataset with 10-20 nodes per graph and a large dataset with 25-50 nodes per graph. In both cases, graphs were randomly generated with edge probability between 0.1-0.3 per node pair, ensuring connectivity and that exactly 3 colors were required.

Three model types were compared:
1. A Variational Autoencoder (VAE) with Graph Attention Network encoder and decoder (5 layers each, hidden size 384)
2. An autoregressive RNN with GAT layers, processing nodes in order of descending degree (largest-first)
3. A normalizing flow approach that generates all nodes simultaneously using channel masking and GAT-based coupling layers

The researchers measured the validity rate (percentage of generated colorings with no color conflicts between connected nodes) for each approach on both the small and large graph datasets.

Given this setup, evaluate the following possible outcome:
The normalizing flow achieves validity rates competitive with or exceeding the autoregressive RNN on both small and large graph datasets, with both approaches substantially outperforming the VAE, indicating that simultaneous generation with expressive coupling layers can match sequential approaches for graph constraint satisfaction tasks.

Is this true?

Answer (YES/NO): YES